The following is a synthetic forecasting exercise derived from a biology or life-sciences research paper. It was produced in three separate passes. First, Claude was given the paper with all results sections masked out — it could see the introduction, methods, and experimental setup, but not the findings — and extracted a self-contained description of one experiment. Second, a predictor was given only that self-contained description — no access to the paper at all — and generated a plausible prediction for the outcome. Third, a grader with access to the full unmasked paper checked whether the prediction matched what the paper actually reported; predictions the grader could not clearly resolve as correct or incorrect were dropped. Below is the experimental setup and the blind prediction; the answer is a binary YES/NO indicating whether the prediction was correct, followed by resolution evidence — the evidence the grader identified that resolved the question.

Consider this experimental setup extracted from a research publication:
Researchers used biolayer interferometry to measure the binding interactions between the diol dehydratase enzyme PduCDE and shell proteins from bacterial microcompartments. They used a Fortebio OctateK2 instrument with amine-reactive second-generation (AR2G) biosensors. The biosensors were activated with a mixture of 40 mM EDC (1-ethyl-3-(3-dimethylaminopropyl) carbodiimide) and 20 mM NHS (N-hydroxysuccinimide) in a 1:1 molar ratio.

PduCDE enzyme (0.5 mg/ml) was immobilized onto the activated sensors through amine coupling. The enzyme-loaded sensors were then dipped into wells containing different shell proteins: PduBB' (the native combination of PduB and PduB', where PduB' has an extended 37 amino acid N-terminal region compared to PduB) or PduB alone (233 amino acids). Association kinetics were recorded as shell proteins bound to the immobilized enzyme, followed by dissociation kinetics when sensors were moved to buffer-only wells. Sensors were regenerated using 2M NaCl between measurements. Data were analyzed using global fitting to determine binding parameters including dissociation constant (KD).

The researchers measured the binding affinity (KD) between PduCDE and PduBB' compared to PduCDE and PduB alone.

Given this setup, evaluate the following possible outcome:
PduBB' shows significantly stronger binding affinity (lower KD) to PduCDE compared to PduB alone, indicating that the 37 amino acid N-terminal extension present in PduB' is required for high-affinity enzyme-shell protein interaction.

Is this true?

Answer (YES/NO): YES